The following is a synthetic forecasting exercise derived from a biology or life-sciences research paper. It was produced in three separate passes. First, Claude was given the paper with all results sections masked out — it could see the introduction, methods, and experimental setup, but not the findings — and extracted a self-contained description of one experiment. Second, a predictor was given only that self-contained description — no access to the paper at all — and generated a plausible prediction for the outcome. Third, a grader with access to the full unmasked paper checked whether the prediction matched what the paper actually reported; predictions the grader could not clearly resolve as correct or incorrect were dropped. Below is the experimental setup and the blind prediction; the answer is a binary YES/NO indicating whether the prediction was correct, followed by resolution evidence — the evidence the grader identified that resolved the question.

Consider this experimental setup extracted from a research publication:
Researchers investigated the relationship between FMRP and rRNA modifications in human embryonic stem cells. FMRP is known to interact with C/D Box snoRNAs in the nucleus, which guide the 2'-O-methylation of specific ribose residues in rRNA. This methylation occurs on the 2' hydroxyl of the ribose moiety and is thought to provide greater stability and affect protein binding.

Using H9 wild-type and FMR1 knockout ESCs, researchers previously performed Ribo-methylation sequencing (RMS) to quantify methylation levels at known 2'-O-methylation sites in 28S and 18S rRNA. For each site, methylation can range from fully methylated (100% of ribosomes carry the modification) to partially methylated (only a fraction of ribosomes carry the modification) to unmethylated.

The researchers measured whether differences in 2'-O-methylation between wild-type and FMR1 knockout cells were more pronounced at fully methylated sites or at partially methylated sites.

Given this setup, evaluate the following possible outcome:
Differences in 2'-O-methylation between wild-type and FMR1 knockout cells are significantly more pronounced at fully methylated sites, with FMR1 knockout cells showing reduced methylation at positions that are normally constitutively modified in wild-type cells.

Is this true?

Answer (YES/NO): NO